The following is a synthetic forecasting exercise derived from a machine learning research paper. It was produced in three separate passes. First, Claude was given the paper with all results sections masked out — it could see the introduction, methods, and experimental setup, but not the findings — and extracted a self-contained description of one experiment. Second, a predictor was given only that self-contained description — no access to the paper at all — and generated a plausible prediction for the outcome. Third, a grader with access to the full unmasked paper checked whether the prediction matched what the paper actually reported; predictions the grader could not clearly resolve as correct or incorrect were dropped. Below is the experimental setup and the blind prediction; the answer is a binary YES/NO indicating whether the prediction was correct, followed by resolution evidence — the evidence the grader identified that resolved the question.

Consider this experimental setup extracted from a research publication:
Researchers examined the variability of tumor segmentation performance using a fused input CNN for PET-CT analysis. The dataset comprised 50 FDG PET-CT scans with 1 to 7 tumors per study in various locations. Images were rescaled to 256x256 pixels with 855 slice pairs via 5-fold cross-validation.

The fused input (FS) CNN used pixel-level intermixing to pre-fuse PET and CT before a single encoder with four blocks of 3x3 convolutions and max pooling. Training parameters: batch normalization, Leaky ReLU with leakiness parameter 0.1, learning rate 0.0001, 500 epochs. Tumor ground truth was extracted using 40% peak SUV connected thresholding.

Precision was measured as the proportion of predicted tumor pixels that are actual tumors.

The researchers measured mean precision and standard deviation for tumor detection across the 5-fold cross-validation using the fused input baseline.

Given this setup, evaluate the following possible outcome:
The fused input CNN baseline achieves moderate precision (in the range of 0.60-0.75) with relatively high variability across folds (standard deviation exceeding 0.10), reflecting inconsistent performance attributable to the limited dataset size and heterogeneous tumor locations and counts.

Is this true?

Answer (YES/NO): NO